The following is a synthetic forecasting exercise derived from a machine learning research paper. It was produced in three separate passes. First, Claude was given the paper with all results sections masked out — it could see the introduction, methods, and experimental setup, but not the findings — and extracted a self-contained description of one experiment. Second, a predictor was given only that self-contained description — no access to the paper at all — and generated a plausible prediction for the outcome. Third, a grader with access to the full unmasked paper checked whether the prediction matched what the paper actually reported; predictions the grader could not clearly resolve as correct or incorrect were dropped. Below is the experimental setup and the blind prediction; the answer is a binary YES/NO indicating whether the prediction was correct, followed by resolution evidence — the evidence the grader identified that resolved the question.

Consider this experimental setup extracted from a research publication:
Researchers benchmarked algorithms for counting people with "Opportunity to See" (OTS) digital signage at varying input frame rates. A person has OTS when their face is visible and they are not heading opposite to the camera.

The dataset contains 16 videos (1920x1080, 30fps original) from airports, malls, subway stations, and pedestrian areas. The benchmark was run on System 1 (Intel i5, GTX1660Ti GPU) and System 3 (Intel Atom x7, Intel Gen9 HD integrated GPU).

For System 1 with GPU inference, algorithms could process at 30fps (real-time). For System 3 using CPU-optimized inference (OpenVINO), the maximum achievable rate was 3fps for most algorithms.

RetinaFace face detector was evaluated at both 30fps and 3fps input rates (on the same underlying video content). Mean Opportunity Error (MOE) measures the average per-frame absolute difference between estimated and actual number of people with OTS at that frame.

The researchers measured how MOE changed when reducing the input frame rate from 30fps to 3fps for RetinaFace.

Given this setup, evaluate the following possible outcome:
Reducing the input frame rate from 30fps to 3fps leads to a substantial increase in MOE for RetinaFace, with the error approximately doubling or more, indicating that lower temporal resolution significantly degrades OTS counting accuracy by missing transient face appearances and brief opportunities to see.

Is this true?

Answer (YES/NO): NO